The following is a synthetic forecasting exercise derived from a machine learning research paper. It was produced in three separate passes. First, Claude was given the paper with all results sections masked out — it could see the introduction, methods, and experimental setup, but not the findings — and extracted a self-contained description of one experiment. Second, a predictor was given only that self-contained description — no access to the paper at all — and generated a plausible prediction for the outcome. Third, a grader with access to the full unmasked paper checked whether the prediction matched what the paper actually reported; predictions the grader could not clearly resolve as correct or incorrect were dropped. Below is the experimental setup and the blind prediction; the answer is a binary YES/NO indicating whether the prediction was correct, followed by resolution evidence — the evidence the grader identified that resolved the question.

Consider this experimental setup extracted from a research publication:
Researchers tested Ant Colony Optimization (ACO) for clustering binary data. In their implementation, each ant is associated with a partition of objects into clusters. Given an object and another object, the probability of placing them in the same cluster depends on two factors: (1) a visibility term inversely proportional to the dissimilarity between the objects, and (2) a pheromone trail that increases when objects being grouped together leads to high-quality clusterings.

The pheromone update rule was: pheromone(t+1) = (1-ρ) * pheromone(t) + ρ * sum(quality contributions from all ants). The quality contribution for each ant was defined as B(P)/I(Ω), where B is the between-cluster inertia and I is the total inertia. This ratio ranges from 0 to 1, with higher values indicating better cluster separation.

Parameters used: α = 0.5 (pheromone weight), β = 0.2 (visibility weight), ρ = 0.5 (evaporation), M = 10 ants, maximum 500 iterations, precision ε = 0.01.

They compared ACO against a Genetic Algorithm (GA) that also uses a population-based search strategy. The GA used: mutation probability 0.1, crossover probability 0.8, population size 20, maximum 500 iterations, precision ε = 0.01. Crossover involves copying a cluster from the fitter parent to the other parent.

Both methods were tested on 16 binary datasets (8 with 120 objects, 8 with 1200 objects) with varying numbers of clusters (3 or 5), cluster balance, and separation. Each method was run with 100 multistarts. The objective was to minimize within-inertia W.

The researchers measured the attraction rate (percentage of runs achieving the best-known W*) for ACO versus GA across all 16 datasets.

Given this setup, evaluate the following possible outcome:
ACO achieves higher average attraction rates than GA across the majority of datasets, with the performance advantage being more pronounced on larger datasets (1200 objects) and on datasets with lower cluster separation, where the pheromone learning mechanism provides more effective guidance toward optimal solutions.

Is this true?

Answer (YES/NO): NO